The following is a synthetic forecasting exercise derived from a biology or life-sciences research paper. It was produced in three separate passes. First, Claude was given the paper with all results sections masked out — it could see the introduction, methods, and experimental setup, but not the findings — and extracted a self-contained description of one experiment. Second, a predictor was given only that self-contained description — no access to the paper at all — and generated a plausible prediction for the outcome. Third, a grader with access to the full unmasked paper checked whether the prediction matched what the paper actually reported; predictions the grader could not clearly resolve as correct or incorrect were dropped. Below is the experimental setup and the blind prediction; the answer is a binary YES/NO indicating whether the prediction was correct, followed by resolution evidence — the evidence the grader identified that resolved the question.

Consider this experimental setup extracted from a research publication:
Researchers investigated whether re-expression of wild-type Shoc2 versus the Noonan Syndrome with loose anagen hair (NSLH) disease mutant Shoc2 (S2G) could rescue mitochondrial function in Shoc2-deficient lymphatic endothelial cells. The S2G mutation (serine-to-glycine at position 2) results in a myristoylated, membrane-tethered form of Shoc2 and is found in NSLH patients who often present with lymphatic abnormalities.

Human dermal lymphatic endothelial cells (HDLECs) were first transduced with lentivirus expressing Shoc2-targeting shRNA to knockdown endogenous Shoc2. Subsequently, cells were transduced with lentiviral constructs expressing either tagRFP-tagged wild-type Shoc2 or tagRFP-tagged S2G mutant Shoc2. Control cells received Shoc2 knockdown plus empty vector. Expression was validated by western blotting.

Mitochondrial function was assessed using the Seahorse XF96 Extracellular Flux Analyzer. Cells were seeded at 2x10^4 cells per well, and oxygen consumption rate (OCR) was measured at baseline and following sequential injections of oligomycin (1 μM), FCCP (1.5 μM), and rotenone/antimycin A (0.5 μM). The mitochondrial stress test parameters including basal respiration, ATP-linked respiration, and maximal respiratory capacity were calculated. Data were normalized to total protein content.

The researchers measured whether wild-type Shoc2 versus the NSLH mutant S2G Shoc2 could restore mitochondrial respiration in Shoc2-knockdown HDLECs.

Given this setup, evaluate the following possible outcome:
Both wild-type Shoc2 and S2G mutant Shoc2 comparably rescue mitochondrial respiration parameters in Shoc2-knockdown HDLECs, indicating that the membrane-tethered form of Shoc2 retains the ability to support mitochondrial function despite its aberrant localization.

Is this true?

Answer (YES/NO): NO